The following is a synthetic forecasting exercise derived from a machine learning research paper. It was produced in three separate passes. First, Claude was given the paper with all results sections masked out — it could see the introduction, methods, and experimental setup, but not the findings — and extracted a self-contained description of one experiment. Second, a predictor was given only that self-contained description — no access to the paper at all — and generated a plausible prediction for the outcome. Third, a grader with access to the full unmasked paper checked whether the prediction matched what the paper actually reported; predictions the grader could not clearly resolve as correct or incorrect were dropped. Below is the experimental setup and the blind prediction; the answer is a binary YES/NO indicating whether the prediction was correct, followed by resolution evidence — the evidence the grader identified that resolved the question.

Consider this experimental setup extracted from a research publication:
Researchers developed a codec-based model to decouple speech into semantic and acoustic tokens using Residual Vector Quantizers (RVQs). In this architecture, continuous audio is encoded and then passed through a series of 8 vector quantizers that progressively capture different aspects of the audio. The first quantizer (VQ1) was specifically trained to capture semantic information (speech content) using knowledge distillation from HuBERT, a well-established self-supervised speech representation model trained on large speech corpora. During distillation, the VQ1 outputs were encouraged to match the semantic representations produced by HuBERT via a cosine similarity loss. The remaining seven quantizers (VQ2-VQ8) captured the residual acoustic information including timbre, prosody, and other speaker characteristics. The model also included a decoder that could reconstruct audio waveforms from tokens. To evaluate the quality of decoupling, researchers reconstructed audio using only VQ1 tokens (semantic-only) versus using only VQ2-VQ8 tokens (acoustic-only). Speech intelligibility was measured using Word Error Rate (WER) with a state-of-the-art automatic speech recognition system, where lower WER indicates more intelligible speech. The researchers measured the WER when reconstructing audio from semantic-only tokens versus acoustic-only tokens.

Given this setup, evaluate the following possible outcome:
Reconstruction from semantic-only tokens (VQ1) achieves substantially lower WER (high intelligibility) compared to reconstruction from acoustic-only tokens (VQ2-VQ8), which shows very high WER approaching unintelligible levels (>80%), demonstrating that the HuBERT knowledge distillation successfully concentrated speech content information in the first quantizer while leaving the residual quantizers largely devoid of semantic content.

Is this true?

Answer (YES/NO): YES